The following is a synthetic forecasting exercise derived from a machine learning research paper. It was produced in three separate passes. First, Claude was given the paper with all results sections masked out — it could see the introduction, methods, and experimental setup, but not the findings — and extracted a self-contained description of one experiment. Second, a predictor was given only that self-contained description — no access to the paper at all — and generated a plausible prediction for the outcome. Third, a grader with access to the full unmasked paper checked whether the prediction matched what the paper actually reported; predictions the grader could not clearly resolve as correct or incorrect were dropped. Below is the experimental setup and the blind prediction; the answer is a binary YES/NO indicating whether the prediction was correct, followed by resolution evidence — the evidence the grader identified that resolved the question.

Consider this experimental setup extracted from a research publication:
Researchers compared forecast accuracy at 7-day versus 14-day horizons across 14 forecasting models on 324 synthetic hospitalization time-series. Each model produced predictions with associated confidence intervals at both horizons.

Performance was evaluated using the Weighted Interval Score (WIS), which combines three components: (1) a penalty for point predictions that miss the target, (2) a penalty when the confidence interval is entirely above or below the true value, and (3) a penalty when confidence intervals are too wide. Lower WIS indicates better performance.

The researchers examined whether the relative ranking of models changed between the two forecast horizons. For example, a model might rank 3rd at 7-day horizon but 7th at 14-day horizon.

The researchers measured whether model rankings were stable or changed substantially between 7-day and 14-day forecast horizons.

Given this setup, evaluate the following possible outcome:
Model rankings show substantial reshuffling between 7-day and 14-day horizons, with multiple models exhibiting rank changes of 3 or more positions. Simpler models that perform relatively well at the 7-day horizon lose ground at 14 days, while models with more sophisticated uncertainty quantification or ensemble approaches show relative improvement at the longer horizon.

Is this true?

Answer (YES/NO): NO